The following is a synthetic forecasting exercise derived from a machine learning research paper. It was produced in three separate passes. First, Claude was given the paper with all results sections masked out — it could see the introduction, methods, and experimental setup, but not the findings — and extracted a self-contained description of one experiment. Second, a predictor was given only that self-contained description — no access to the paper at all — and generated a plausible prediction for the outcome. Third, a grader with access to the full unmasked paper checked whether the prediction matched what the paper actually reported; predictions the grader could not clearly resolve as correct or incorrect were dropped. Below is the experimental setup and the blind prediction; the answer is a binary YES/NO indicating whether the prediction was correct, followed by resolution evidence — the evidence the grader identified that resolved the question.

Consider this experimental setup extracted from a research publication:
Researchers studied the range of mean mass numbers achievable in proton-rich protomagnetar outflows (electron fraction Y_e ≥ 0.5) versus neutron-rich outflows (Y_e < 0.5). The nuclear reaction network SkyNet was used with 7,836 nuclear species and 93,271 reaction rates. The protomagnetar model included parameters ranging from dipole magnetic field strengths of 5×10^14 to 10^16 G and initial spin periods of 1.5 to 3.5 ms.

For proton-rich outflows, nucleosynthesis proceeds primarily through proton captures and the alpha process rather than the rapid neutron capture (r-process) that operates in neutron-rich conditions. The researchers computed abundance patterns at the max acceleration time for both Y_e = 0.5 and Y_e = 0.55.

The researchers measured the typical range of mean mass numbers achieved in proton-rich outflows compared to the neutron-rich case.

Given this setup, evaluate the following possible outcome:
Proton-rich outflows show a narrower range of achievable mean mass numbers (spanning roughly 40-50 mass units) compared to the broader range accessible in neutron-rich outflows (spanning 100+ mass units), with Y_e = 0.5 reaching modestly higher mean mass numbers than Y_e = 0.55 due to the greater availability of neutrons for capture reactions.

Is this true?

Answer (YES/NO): NO